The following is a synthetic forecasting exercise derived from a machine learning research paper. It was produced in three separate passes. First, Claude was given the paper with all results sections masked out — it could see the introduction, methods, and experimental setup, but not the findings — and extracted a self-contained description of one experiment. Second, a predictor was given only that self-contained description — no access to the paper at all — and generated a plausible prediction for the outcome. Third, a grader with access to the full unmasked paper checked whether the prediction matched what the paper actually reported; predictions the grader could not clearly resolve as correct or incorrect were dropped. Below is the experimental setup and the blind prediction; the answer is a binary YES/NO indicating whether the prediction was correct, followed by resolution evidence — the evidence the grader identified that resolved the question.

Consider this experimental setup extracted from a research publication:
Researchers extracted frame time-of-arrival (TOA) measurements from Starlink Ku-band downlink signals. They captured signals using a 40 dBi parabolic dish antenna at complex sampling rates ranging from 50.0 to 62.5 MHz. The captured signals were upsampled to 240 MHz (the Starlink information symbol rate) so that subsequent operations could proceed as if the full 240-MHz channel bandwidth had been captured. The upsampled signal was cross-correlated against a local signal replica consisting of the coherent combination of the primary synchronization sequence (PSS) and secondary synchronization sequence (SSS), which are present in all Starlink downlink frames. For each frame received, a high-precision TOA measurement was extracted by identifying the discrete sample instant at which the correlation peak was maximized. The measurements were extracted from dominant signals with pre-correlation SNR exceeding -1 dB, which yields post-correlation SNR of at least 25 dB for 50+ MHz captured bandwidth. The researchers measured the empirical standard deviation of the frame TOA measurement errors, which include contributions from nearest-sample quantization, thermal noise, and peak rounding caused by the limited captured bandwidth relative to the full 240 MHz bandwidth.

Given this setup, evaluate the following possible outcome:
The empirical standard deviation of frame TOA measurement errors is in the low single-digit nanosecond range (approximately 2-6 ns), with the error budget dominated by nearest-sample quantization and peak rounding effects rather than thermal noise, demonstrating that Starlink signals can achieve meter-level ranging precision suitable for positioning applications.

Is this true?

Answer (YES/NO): NO